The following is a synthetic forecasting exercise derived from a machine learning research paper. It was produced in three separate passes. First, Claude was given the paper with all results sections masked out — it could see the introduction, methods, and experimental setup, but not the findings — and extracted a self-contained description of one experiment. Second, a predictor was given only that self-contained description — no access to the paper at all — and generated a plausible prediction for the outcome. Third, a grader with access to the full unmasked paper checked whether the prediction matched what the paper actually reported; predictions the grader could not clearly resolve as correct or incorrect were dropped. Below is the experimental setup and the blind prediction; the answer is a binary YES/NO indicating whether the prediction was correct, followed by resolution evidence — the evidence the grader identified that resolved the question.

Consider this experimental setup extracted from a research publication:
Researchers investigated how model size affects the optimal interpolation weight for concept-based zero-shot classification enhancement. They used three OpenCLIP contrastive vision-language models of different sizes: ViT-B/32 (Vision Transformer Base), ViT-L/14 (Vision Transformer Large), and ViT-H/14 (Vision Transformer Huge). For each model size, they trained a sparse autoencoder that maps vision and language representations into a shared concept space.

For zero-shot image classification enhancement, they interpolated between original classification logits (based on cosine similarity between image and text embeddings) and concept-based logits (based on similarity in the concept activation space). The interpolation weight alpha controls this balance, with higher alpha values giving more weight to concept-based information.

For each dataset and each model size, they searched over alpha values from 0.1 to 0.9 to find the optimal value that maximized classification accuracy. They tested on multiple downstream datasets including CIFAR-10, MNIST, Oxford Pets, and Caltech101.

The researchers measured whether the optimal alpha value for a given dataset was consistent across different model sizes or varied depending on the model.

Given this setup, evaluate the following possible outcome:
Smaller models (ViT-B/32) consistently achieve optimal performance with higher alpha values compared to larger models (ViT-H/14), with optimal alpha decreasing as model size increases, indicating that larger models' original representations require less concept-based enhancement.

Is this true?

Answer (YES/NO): NO